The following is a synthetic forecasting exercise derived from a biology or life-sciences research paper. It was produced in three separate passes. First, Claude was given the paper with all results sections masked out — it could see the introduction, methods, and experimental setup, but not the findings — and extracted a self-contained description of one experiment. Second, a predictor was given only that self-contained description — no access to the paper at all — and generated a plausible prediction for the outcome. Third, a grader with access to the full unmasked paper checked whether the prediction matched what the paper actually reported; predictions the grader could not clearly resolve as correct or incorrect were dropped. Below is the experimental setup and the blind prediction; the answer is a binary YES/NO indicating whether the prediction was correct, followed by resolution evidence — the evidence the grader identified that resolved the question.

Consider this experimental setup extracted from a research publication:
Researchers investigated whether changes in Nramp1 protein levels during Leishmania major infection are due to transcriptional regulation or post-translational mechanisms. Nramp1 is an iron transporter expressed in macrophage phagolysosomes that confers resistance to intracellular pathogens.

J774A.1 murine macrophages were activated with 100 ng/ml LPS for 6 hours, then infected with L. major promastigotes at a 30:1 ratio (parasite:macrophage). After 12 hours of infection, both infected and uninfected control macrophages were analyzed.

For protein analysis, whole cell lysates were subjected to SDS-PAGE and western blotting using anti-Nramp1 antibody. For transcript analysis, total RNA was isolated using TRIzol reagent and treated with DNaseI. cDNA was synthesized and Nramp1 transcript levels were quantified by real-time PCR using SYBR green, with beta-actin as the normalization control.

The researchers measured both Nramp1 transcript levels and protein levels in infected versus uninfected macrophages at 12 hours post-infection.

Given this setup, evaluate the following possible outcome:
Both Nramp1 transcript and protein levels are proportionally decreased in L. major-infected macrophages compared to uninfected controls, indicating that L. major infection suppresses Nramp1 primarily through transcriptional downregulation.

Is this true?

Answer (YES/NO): NO